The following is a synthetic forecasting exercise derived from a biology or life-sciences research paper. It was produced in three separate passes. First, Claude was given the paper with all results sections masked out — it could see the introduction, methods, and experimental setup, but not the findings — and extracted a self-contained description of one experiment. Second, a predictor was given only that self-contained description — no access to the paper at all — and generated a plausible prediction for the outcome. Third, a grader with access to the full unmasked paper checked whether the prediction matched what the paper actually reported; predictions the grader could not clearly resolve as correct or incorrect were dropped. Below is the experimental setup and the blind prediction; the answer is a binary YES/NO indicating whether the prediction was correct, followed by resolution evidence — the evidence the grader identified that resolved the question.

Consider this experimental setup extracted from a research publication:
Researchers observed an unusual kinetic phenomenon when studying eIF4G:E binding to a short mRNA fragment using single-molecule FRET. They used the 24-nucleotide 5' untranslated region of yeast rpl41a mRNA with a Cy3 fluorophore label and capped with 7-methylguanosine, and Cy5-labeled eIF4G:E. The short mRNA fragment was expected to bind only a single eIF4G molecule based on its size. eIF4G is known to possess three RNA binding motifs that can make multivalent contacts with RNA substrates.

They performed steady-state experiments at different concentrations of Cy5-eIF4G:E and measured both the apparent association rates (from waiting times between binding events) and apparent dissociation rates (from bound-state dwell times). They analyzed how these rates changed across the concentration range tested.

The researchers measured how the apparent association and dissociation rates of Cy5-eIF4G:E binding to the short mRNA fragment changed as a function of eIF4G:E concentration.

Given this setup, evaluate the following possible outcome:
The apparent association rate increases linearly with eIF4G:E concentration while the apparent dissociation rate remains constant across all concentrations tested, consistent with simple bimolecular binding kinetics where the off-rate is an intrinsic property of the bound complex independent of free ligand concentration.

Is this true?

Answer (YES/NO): NO